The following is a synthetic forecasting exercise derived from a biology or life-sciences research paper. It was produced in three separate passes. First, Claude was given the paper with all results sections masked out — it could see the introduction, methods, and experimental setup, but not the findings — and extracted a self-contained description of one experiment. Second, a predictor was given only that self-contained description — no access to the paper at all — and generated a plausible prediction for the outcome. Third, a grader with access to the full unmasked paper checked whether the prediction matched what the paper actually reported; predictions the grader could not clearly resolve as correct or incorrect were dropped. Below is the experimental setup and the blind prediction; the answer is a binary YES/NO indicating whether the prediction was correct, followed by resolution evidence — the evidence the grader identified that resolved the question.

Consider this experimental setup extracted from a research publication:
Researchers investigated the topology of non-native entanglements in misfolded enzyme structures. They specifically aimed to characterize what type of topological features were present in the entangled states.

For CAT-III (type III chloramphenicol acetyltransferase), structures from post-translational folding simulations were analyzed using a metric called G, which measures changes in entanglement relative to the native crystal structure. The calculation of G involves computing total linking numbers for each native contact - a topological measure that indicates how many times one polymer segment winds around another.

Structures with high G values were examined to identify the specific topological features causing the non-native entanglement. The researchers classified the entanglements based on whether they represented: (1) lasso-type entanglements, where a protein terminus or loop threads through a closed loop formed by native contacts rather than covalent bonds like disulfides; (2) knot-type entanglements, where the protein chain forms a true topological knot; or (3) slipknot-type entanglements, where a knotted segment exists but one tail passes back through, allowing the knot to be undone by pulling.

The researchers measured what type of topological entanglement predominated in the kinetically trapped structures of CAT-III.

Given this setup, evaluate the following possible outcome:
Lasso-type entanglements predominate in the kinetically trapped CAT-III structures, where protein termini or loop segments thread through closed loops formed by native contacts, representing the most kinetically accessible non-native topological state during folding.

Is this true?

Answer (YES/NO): YES